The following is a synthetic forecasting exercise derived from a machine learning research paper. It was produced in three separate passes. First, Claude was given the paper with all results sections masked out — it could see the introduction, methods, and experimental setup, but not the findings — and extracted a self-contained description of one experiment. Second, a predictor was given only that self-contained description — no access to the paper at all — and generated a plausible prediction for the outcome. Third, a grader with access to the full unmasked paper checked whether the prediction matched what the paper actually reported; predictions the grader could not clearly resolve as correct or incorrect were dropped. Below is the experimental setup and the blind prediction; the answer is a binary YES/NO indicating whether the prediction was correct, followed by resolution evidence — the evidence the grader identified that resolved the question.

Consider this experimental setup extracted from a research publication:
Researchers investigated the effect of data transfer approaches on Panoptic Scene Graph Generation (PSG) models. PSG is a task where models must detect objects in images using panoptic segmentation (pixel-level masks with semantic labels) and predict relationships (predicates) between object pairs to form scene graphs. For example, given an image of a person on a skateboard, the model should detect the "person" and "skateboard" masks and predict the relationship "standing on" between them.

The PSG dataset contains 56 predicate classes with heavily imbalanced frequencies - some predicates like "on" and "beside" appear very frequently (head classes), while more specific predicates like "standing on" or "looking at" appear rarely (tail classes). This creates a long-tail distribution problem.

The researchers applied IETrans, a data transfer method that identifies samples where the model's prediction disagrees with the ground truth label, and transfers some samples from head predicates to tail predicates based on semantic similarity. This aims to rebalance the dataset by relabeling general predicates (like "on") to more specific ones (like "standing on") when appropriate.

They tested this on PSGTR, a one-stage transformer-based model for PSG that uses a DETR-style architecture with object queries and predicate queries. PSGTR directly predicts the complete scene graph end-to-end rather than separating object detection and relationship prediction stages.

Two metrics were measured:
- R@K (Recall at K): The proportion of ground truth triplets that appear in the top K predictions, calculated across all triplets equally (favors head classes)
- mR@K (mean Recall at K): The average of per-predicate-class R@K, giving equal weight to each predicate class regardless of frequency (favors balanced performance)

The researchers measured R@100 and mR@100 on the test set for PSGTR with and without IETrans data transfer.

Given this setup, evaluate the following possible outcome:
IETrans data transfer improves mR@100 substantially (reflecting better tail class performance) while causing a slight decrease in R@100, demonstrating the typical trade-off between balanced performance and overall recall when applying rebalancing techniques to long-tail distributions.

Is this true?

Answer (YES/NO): NO